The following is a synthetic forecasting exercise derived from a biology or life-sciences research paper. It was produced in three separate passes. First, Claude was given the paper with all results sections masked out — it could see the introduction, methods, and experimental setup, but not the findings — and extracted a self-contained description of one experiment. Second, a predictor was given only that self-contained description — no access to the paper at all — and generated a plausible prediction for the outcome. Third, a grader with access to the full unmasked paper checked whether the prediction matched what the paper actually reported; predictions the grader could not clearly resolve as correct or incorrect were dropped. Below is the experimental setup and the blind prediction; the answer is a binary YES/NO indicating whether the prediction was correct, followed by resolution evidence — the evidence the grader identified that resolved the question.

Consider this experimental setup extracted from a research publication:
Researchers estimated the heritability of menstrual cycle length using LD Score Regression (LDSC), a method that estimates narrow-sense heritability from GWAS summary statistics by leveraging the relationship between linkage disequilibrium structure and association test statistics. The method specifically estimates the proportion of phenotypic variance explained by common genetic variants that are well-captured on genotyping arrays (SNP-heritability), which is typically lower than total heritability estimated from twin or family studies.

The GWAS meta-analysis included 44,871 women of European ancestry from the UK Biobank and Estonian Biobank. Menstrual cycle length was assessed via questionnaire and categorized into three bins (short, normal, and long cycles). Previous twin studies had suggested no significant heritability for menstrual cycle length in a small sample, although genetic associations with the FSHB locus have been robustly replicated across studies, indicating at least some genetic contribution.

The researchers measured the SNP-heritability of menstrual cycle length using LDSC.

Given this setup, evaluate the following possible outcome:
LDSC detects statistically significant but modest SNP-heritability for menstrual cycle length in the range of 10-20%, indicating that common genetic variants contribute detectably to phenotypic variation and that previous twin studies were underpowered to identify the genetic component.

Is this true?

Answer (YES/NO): NO